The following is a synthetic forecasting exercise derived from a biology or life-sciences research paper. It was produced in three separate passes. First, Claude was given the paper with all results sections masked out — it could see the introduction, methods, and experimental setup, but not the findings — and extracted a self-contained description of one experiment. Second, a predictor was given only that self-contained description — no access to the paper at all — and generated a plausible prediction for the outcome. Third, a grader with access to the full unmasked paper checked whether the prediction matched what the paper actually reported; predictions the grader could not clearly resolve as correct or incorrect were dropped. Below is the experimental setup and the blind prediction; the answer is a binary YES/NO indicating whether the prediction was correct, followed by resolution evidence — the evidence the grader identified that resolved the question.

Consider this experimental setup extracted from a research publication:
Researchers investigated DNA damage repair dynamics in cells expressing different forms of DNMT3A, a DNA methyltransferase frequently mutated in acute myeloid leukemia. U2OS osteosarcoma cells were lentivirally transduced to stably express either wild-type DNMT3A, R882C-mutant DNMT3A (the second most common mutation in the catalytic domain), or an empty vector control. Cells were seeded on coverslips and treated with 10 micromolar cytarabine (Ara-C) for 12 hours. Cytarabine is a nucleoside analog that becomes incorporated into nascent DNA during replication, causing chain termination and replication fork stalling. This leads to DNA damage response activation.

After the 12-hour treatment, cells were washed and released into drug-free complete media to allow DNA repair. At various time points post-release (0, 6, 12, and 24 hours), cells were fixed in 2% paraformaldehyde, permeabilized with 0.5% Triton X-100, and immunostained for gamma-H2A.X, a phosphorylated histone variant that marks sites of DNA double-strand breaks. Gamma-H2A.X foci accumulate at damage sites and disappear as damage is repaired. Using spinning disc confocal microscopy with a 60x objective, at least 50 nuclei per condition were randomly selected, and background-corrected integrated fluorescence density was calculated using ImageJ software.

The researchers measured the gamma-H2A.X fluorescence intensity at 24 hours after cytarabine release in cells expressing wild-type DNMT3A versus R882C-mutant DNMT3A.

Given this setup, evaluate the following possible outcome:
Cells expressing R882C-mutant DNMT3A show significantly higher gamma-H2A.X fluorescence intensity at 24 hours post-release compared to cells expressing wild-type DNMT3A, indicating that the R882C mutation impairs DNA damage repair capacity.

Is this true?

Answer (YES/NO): YES